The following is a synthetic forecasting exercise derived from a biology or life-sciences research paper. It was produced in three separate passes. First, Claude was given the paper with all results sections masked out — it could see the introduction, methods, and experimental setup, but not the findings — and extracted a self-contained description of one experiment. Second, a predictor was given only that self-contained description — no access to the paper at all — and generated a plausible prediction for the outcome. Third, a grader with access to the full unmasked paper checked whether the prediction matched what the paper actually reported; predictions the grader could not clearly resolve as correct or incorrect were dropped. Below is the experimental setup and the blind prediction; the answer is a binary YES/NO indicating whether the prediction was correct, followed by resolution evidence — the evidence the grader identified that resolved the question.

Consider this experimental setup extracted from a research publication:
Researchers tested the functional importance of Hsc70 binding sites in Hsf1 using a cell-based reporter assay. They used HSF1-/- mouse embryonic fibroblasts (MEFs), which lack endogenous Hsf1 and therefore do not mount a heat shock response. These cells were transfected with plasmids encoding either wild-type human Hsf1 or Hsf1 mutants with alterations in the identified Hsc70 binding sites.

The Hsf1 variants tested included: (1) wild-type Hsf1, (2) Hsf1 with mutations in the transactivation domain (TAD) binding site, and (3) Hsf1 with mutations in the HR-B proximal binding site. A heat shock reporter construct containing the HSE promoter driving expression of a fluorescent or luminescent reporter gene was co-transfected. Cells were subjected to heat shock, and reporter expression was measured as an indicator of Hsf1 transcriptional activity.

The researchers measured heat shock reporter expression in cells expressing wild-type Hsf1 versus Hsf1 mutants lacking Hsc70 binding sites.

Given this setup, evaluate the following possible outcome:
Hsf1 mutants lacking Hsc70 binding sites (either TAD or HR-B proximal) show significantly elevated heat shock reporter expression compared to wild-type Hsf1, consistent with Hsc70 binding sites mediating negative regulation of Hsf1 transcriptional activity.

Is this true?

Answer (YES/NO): YES